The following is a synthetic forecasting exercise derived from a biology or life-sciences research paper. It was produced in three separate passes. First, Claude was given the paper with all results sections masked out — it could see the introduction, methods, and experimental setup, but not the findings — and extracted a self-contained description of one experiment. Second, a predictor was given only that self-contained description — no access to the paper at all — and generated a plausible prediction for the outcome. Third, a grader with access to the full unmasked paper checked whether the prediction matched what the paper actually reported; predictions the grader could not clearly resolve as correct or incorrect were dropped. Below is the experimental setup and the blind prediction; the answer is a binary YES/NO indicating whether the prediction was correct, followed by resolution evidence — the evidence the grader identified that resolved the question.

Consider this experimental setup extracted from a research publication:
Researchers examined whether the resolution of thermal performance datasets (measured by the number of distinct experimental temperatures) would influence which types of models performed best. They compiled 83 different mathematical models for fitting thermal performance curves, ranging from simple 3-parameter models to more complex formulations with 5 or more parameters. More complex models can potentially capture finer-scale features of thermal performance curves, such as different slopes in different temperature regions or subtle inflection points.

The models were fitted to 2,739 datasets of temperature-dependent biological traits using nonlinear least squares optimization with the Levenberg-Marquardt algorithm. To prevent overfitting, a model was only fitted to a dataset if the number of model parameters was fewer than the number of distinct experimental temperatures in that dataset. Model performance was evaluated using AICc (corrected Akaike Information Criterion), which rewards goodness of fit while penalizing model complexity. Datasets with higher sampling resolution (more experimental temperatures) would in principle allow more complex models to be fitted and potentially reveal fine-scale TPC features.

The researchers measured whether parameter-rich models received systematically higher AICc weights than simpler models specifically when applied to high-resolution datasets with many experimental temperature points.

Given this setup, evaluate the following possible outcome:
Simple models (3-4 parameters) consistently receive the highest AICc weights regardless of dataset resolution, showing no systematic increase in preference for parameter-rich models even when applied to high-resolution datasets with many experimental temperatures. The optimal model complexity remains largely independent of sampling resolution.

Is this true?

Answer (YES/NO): YES